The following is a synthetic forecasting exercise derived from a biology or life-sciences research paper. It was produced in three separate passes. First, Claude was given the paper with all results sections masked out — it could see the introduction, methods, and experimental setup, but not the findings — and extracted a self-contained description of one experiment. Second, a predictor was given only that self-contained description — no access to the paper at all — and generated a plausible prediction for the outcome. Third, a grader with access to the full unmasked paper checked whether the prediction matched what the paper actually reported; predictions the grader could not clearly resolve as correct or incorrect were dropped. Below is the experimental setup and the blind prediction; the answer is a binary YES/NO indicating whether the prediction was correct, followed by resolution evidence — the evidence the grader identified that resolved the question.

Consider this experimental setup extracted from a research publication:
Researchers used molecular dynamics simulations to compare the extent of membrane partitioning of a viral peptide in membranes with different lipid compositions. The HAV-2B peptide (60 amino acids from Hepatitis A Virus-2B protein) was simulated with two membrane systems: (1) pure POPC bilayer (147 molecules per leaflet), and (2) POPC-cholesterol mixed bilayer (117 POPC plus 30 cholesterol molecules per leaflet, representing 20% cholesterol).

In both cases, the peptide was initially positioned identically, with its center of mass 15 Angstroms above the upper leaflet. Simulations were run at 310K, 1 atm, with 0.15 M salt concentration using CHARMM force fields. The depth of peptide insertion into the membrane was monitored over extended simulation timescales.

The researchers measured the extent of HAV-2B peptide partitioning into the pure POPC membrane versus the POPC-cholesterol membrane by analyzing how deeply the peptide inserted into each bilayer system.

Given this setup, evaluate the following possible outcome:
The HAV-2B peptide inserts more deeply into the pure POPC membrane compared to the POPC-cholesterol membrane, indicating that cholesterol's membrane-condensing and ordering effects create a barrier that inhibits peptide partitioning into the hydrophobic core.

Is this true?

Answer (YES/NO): YES